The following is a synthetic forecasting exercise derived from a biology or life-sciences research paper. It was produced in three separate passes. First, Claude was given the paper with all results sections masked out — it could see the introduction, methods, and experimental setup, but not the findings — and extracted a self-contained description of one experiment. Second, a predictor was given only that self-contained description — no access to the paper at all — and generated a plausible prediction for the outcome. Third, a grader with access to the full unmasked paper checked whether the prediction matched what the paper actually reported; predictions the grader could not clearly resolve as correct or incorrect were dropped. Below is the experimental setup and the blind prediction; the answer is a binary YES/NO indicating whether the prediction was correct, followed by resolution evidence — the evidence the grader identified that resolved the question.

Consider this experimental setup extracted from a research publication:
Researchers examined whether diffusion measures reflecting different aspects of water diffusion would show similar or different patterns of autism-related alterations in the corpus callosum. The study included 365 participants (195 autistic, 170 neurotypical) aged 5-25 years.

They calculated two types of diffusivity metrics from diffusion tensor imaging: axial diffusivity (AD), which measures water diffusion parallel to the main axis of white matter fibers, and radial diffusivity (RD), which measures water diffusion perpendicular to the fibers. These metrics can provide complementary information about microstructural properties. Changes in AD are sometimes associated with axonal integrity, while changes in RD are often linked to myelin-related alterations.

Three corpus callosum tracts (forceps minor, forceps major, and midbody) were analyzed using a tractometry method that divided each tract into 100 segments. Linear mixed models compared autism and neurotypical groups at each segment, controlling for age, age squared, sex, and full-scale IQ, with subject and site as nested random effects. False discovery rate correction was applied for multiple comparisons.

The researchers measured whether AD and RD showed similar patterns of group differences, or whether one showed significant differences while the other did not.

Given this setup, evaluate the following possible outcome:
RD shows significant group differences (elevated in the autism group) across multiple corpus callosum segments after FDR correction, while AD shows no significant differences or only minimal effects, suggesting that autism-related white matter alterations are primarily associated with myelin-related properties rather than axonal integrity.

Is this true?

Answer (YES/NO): YES